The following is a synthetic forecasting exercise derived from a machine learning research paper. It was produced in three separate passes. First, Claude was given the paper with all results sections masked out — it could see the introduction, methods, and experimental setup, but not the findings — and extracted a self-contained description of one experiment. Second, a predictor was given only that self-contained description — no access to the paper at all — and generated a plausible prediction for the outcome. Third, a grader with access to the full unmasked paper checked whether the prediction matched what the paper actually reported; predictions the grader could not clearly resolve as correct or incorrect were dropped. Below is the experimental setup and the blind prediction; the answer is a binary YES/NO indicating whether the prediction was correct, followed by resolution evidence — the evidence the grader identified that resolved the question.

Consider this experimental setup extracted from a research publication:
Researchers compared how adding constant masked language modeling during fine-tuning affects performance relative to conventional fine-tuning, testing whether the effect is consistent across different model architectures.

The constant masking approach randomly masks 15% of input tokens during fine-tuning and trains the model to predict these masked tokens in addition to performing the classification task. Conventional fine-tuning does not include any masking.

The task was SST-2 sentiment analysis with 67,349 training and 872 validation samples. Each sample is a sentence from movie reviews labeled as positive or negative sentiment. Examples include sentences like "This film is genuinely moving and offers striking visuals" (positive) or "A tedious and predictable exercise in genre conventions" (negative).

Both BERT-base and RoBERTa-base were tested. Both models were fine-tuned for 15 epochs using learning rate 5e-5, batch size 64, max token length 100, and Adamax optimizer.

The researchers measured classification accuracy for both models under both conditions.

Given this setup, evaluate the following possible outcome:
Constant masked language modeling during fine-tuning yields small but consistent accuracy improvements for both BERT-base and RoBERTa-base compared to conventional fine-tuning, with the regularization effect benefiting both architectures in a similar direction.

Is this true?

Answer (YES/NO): YES